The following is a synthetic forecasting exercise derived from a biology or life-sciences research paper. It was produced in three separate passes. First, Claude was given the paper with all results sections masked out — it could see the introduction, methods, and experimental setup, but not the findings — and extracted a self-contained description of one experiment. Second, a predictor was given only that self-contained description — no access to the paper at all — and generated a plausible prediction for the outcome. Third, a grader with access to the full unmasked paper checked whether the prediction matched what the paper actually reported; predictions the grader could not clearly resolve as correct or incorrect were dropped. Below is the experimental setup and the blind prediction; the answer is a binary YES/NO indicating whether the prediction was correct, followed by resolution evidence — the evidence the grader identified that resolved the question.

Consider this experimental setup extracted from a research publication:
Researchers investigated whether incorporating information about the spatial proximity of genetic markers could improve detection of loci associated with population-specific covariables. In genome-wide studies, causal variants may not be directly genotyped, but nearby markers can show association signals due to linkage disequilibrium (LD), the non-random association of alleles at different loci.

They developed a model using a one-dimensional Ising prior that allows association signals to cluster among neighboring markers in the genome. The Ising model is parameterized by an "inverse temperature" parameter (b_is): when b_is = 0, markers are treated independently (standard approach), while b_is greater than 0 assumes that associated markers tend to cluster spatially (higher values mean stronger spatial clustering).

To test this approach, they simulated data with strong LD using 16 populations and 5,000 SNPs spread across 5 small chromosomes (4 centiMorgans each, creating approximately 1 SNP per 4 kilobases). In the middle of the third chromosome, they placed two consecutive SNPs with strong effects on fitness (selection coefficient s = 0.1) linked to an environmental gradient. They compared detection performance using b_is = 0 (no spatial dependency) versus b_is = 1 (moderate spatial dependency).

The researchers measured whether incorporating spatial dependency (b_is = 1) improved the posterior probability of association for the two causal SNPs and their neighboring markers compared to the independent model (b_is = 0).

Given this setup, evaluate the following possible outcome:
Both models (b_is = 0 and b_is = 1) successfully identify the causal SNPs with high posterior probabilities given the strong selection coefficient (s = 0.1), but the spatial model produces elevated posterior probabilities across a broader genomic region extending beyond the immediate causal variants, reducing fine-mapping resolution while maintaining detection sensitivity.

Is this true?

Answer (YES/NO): NO